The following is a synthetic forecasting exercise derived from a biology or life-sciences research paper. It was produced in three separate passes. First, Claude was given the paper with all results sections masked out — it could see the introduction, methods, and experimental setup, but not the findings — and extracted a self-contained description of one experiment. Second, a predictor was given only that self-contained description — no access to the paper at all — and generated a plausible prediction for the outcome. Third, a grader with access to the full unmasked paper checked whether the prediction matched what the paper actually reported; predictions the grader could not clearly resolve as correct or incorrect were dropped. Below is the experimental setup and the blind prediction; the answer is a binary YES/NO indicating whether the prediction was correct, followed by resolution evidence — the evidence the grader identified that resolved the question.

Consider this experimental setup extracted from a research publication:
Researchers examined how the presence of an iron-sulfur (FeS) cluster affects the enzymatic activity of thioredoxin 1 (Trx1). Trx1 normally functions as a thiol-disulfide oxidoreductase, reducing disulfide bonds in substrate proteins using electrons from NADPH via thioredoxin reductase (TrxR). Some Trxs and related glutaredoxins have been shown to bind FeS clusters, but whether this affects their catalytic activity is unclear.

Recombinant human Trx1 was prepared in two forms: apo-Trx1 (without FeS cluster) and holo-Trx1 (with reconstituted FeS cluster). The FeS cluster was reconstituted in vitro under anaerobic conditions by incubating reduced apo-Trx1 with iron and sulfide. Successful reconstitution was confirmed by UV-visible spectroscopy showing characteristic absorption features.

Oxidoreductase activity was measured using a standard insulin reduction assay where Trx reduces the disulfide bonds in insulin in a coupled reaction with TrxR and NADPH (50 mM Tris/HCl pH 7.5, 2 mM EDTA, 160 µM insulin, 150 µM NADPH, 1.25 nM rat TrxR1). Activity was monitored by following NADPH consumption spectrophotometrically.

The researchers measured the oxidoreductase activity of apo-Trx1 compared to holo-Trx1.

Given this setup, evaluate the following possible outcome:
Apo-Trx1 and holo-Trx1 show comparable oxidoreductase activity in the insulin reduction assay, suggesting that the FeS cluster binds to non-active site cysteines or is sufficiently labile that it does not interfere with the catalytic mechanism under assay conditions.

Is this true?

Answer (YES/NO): NO